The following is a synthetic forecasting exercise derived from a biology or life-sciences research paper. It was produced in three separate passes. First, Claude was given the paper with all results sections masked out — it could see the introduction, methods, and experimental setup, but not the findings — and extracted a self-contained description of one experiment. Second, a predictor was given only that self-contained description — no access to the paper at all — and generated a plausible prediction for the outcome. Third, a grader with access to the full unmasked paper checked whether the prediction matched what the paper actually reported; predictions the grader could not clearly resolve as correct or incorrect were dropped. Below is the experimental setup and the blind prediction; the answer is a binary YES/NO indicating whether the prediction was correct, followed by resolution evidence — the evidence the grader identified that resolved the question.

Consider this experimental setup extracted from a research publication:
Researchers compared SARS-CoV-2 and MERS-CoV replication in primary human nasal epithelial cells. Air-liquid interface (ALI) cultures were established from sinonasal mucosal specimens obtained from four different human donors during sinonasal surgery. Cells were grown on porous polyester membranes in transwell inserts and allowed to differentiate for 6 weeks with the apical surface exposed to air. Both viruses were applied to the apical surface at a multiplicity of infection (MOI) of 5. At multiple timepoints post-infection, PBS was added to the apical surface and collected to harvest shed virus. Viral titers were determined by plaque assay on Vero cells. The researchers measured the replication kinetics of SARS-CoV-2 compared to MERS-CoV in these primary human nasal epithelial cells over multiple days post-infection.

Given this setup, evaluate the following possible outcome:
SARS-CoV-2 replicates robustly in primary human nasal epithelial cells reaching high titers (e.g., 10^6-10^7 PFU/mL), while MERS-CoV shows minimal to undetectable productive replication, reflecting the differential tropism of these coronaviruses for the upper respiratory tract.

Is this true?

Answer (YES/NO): NO